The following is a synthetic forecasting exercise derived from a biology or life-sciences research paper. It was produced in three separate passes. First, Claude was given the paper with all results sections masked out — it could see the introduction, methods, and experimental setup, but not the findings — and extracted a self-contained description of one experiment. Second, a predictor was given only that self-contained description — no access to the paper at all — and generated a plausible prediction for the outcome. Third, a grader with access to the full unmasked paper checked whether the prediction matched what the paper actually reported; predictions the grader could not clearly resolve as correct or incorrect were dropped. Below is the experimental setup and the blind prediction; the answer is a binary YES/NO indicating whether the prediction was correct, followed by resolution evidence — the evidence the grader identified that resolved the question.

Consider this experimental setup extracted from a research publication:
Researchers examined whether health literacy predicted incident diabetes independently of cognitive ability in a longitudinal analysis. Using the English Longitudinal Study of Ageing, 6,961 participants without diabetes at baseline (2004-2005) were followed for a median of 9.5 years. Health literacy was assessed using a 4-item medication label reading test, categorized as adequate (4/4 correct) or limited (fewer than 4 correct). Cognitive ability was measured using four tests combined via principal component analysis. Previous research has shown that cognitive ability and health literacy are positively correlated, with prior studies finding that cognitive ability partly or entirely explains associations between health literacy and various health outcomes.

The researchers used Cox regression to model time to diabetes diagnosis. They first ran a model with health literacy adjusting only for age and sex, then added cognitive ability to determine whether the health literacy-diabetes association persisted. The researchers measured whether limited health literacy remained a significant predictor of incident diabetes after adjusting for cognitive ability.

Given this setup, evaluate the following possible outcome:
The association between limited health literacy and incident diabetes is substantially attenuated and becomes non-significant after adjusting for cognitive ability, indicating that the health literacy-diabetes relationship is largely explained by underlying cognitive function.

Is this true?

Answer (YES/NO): NO